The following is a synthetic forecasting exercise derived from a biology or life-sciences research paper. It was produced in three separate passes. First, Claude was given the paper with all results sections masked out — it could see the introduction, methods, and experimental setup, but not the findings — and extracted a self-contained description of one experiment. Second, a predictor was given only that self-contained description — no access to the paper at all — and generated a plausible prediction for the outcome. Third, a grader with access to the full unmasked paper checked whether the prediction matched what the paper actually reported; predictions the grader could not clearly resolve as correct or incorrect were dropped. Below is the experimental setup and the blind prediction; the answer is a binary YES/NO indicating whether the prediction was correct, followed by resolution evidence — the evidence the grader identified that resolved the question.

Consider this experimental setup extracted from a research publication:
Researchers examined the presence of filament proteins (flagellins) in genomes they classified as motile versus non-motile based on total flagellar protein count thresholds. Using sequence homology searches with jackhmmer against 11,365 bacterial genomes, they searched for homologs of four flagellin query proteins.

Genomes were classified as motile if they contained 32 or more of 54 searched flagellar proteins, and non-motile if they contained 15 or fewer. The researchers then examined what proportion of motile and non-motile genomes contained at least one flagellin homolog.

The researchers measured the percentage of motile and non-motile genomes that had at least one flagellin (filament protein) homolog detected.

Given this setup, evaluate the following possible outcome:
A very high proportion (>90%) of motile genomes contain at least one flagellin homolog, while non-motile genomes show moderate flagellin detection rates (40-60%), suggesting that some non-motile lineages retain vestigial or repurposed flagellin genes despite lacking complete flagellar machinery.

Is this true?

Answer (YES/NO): NO